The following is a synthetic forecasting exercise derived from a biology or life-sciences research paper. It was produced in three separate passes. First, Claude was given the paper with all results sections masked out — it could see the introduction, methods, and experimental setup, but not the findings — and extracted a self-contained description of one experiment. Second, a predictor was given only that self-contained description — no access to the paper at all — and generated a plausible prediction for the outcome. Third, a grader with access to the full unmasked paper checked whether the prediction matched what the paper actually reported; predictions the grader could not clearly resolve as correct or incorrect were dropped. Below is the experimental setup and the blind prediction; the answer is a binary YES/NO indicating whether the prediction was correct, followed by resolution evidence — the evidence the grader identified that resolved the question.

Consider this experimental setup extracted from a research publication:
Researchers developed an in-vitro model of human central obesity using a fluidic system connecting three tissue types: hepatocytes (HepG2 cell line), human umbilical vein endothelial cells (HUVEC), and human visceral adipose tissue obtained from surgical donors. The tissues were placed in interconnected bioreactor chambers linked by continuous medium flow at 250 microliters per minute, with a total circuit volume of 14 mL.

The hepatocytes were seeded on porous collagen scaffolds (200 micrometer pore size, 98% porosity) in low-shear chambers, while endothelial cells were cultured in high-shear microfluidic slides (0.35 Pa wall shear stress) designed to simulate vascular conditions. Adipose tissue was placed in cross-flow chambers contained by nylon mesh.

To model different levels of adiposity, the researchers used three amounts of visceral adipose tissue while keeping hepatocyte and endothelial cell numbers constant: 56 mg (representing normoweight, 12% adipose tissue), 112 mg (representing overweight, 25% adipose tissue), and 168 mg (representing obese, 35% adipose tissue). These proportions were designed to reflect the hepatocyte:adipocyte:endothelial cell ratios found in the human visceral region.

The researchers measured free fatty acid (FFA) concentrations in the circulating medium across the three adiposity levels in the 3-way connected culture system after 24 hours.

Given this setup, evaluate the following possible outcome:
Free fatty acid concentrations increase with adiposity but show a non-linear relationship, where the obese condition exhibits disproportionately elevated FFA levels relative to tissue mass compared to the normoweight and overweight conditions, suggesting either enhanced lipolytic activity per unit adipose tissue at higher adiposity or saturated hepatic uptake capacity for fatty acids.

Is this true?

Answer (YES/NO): NO